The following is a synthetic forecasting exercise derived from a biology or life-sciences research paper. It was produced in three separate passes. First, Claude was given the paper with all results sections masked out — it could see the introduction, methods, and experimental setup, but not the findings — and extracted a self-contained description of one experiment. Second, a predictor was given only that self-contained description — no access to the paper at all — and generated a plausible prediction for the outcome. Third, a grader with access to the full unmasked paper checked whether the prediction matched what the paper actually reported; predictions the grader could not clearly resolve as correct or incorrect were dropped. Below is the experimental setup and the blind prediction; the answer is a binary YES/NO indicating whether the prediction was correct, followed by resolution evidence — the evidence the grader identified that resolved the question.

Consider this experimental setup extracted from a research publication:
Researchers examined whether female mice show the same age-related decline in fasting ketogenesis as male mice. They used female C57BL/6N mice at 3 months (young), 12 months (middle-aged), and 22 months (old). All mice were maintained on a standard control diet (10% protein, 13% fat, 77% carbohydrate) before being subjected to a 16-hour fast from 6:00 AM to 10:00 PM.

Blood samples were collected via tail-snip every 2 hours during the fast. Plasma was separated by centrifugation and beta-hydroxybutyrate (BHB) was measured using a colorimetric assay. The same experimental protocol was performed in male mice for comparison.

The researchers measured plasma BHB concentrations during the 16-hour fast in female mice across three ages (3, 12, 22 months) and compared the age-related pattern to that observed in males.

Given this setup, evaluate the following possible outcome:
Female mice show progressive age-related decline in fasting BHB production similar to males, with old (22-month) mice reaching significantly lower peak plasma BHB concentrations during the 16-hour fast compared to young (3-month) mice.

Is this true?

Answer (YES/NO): YES